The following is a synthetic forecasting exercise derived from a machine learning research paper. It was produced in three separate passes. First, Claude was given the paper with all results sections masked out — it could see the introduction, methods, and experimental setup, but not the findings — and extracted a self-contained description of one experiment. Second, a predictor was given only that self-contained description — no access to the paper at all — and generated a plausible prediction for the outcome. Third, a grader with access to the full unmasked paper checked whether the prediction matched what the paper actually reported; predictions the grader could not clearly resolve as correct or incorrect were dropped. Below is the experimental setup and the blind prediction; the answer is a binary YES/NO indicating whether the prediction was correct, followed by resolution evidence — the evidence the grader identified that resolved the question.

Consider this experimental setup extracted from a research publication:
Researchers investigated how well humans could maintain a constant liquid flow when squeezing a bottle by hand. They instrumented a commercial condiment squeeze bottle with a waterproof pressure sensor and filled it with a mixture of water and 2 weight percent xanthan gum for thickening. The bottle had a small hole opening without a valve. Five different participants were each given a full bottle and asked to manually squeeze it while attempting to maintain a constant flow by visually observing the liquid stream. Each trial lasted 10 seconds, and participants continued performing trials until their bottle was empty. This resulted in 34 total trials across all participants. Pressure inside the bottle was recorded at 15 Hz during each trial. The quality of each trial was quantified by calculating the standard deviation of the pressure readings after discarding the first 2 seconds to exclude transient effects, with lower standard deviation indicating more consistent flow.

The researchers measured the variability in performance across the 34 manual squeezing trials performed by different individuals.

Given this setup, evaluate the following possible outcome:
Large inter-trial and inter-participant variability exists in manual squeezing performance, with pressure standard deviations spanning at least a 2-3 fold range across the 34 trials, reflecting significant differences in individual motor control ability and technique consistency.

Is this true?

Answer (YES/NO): YES